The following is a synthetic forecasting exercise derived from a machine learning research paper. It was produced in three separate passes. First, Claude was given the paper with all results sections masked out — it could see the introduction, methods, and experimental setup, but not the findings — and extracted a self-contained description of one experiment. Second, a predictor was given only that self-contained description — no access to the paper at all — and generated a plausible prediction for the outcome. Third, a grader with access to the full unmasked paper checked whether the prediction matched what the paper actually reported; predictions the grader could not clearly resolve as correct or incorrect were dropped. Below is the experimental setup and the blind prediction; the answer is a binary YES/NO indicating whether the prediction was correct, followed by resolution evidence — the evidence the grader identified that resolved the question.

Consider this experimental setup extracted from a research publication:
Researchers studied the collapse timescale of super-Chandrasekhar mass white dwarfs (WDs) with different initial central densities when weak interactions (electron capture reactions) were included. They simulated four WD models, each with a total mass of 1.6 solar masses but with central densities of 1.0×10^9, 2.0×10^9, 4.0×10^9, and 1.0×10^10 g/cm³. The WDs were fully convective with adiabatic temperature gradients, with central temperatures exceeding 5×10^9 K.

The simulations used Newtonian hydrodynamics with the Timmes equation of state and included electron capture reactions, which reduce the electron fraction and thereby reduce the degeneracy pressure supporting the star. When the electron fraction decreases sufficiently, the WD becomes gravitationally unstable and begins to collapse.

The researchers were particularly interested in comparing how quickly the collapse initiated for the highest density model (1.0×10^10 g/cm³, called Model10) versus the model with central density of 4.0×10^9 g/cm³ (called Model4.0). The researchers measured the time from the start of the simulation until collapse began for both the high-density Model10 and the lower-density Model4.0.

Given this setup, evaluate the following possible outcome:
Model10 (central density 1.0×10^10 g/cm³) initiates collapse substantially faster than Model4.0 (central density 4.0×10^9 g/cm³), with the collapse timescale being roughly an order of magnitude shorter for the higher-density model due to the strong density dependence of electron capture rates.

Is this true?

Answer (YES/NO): NO